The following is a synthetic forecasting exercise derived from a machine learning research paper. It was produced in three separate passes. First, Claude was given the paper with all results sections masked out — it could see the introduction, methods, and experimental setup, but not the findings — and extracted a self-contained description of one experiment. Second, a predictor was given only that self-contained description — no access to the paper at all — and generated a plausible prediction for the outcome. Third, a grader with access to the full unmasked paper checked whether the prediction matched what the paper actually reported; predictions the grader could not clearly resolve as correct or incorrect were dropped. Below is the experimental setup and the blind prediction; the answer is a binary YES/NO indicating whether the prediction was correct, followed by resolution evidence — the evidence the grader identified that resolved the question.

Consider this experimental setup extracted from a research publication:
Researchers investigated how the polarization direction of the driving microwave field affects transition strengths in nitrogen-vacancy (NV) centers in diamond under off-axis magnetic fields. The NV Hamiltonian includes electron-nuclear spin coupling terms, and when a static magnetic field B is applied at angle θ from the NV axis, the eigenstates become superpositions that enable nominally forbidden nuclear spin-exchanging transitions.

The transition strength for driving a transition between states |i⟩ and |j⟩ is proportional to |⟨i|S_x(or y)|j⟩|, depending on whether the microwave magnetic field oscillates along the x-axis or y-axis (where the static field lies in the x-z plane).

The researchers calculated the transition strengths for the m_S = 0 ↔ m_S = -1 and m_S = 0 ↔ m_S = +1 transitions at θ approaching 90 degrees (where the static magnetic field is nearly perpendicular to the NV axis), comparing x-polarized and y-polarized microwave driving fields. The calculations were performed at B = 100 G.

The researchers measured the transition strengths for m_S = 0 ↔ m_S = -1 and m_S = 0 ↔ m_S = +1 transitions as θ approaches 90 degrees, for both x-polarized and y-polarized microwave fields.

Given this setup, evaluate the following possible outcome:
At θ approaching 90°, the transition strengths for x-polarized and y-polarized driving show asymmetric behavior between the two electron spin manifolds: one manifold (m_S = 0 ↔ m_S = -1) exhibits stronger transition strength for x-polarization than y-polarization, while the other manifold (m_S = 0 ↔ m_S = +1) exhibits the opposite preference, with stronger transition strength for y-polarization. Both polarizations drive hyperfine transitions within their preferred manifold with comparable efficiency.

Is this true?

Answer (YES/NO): YES